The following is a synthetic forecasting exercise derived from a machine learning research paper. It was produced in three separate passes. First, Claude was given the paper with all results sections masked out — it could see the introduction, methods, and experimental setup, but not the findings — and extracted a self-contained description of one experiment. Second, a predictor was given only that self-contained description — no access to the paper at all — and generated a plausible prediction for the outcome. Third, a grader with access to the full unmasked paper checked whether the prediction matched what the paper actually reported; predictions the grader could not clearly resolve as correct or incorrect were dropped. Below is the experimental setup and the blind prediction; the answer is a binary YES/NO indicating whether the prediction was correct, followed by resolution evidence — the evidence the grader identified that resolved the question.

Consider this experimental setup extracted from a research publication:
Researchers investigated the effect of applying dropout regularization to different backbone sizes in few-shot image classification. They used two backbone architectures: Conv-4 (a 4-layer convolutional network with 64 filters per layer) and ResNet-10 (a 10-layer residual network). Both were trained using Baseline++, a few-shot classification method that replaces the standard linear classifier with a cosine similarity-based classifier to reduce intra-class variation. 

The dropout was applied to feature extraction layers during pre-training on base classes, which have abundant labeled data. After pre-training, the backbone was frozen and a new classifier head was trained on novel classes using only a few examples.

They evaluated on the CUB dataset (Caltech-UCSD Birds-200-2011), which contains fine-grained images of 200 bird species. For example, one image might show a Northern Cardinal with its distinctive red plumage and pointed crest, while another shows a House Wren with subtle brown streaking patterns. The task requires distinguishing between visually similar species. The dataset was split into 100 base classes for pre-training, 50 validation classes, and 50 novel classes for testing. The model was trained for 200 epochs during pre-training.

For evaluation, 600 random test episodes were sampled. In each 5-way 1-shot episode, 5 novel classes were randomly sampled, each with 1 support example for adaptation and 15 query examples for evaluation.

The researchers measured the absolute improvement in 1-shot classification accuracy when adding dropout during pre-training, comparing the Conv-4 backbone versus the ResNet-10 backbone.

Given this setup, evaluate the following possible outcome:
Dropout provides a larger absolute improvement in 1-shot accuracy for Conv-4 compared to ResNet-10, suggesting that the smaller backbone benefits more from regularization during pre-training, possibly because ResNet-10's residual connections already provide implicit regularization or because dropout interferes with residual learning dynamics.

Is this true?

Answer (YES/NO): NO